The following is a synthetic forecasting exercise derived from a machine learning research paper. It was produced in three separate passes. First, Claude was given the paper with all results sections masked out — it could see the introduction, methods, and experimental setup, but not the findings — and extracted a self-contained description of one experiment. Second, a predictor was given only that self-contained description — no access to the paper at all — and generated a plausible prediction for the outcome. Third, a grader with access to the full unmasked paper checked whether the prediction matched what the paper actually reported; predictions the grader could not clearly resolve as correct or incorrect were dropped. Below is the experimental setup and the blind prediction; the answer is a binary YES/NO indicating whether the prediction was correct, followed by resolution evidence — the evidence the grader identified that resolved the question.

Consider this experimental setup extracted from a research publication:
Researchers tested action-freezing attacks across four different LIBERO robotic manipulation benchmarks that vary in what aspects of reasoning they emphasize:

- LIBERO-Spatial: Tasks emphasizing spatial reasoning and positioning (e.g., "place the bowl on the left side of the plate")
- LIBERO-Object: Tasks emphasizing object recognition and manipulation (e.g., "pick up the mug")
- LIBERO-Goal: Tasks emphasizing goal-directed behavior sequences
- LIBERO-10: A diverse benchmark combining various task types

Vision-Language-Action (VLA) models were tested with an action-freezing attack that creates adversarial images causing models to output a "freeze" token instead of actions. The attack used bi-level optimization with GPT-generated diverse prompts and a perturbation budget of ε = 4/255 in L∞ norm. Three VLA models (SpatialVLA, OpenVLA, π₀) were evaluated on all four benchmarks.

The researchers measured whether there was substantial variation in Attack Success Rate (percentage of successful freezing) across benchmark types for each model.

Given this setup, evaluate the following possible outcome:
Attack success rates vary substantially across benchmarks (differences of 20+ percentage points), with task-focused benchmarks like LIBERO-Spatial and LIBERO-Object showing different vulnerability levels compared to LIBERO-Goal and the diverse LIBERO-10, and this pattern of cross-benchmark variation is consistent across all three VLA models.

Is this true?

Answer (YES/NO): NO